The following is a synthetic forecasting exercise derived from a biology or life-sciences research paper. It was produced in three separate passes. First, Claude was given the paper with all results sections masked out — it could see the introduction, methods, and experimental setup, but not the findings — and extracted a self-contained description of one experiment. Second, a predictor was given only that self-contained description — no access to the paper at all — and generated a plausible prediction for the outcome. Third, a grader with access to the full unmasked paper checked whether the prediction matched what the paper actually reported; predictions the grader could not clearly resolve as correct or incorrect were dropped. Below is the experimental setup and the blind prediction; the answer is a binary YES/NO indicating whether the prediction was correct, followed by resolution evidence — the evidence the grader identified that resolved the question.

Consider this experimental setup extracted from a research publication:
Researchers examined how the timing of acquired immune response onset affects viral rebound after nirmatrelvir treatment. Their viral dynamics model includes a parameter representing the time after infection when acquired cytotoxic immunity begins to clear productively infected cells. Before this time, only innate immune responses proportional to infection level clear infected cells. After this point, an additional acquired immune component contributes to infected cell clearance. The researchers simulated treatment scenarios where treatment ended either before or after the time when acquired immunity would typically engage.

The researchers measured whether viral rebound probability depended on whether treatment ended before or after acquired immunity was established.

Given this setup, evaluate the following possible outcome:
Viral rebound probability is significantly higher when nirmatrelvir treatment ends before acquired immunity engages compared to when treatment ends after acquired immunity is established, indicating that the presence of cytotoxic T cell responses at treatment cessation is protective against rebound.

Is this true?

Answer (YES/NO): NO